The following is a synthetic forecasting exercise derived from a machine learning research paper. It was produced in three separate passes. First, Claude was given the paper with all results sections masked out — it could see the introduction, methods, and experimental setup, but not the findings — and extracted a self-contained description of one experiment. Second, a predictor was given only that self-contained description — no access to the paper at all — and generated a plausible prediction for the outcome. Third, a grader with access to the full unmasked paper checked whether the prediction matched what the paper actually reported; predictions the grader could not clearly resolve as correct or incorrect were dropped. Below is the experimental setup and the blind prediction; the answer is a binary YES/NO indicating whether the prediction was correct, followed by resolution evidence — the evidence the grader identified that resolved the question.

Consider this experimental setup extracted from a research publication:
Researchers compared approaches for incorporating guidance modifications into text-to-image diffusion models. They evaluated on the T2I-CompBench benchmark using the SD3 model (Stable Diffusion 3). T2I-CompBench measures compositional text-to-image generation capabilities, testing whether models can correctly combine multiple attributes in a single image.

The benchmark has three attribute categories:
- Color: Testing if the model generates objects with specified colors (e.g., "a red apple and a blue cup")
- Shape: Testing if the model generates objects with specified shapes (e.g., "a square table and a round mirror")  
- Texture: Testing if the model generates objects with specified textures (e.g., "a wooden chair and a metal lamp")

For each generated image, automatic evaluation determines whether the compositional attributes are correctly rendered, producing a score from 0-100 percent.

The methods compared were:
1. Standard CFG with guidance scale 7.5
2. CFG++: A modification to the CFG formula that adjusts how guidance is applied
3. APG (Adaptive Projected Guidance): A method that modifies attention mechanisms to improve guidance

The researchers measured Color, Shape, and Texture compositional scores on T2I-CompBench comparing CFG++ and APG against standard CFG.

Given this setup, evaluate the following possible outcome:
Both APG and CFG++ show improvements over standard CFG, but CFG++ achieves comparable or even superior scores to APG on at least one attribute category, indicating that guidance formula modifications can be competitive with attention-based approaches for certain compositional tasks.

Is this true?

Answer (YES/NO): NO